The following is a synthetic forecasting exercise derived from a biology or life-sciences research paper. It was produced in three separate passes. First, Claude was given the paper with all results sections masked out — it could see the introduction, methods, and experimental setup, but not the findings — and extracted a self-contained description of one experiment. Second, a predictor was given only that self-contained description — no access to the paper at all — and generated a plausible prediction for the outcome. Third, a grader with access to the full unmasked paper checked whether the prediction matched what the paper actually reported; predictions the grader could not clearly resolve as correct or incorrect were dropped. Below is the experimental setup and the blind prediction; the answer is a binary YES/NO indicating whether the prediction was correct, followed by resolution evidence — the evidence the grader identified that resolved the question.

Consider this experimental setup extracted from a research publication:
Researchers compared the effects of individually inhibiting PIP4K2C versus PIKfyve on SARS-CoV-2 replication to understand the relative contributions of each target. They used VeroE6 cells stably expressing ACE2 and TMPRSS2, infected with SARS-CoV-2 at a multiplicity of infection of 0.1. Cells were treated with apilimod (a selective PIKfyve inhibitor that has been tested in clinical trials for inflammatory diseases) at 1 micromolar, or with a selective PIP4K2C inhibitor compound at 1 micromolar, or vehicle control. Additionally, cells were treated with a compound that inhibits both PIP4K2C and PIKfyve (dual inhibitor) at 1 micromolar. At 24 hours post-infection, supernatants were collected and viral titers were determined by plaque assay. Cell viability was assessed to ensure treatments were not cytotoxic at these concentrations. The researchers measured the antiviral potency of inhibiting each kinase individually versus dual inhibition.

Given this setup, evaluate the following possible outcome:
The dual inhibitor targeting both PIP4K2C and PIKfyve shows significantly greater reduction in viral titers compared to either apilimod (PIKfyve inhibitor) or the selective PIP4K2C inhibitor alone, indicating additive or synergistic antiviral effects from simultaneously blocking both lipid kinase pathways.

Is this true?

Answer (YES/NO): YES